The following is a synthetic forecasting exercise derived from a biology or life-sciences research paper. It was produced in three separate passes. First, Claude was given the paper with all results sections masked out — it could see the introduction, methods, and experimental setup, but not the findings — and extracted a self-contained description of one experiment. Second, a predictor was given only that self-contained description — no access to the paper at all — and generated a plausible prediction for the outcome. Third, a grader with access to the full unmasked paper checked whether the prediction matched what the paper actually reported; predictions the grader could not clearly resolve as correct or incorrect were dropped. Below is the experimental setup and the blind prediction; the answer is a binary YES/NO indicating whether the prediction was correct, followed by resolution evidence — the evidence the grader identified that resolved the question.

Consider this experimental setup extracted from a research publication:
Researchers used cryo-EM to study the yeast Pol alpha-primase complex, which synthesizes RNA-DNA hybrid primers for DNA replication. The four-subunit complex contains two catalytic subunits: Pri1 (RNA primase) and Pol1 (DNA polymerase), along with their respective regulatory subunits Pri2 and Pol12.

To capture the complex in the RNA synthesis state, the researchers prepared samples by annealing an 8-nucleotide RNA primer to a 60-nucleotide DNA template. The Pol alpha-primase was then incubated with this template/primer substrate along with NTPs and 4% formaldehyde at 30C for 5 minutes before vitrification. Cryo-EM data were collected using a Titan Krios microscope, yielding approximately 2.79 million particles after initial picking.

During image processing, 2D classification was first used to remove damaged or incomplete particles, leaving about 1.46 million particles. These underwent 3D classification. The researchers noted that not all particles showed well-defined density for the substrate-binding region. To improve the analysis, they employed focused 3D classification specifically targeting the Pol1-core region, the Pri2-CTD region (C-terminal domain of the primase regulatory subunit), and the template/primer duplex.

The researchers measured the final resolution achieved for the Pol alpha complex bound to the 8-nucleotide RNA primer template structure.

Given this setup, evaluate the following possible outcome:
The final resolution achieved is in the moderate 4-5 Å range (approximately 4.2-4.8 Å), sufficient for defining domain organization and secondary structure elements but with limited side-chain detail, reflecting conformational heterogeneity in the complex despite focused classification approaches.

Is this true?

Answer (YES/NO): YES